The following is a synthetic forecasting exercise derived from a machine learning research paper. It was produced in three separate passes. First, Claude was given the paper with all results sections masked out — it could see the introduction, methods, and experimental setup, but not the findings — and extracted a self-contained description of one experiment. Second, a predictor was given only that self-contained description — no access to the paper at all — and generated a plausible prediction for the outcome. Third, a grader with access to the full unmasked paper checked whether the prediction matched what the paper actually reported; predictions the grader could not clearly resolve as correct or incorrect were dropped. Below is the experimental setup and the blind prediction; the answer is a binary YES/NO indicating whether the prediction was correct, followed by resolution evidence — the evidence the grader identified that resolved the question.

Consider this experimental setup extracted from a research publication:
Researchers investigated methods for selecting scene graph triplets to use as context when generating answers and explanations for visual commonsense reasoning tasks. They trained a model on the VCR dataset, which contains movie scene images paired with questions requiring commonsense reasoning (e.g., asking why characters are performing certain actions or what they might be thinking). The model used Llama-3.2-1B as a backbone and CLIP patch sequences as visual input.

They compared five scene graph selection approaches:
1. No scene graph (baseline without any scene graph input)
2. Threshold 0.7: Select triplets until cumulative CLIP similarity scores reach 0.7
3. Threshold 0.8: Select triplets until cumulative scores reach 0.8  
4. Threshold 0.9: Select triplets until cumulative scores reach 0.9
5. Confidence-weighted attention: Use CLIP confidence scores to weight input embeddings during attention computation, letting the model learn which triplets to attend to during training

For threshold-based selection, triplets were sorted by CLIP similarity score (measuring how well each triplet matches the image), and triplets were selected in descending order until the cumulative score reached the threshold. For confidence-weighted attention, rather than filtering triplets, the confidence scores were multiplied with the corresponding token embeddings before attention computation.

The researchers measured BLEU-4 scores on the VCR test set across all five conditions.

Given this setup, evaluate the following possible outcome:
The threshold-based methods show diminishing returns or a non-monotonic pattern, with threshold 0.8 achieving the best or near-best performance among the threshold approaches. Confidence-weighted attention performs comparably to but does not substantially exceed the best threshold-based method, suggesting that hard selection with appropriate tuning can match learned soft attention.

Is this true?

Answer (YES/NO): NO